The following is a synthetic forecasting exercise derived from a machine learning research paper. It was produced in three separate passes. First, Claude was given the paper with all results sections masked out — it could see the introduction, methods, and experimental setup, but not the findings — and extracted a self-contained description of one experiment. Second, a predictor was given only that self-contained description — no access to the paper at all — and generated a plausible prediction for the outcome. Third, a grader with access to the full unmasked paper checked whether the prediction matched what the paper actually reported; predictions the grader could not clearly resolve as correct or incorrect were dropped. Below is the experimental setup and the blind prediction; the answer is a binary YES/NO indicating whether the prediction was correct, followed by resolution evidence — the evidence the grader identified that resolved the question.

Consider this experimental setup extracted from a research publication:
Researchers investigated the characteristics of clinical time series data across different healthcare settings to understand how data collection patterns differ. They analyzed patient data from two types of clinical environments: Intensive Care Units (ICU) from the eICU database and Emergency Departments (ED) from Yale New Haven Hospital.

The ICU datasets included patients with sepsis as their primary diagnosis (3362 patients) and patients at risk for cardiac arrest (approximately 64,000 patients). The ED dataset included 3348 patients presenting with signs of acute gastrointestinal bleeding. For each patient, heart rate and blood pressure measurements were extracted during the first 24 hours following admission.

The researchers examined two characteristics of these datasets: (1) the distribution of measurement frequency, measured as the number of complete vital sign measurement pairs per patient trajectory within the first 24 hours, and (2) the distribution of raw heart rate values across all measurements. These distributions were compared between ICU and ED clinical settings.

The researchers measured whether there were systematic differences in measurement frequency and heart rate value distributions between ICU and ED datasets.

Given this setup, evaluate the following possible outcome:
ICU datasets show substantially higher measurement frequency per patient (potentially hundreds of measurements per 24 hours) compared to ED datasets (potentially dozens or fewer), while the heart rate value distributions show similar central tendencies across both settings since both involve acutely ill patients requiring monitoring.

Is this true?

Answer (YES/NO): NO